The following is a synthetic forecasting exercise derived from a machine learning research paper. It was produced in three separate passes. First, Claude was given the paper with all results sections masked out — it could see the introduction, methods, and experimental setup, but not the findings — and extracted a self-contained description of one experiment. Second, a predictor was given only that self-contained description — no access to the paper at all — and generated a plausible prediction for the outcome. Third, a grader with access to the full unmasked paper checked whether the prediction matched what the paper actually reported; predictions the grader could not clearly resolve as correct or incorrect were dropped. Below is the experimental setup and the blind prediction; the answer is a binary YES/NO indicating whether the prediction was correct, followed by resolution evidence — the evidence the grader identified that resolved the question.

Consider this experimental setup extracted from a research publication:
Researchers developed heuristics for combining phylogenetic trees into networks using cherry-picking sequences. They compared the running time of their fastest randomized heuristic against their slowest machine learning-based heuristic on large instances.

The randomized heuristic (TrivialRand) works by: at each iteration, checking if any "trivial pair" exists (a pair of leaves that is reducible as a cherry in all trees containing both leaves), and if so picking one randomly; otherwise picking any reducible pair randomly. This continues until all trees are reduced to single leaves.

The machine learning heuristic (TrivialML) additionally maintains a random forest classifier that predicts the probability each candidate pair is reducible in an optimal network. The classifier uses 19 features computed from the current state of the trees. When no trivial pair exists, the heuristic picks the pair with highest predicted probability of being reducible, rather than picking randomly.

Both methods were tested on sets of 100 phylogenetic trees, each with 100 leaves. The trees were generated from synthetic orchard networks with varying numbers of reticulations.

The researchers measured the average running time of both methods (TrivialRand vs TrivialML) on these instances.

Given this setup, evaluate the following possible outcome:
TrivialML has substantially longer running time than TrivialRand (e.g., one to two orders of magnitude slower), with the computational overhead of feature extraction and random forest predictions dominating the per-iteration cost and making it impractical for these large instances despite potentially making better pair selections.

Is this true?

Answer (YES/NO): NO